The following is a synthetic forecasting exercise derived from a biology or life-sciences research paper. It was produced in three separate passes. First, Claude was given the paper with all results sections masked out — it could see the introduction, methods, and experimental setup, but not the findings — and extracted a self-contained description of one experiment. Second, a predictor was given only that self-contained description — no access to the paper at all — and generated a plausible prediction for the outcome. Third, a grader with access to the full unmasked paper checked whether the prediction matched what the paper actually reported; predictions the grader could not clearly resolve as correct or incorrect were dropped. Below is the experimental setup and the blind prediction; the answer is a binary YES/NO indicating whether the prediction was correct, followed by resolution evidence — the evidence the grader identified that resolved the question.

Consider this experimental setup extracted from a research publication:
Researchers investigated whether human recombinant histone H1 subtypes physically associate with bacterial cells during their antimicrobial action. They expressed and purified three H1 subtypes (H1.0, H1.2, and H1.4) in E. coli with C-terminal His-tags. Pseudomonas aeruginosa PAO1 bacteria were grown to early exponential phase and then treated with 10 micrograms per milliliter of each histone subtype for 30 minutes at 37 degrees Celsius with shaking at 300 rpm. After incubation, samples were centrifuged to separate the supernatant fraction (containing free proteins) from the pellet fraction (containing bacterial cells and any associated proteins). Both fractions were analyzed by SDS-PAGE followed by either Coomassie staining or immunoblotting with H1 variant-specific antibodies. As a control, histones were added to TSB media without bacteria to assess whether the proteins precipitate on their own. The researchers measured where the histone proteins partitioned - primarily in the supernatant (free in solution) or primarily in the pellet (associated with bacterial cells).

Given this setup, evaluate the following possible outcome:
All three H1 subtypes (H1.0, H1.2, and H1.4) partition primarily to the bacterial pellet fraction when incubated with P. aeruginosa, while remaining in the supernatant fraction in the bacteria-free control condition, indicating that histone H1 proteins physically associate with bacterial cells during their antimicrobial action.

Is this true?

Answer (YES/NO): NO